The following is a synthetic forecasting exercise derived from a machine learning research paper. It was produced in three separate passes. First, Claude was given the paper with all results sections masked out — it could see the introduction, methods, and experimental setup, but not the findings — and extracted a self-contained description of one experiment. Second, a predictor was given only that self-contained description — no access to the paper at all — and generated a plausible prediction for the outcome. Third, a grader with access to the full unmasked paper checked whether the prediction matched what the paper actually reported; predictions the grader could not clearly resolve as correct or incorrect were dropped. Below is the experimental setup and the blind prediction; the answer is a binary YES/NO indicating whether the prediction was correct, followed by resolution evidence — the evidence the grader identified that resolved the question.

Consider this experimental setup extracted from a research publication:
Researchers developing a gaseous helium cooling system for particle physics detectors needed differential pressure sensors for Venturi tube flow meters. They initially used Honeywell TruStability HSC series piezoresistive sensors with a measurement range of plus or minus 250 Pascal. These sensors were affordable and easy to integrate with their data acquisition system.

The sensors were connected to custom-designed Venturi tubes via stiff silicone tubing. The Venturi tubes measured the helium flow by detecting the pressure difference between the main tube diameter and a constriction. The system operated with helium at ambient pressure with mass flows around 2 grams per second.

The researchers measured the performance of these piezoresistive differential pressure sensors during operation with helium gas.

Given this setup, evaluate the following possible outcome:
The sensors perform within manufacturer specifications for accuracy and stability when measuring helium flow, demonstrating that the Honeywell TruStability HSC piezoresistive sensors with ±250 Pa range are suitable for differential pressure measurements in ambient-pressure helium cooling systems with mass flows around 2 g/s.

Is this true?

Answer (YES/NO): NO